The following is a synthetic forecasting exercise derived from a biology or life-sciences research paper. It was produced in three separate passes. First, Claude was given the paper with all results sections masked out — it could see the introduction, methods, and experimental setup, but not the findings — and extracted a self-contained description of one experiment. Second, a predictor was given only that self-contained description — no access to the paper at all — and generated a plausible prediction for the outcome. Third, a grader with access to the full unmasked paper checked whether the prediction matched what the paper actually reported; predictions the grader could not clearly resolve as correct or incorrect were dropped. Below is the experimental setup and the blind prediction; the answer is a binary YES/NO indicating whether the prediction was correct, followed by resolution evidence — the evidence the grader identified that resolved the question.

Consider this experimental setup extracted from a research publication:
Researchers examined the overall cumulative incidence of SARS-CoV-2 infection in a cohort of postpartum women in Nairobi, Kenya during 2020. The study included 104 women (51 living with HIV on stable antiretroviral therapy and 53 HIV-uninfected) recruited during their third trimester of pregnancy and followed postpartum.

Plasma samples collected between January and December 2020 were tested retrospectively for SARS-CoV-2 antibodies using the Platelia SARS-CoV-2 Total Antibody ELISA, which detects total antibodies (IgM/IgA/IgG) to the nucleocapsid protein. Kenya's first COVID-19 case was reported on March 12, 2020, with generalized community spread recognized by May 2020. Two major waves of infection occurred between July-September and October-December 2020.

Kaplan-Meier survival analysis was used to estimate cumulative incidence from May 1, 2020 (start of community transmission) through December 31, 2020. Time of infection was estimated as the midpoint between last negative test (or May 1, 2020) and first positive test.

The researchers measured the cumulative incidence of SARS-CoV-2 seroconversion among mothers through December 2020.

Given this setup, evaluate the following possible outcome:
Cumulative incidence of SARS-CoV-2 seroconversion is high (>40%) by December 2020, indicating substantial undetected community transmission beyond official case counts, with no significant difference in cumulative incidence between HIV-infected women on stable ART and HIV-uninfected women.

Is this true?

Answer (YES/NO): NO